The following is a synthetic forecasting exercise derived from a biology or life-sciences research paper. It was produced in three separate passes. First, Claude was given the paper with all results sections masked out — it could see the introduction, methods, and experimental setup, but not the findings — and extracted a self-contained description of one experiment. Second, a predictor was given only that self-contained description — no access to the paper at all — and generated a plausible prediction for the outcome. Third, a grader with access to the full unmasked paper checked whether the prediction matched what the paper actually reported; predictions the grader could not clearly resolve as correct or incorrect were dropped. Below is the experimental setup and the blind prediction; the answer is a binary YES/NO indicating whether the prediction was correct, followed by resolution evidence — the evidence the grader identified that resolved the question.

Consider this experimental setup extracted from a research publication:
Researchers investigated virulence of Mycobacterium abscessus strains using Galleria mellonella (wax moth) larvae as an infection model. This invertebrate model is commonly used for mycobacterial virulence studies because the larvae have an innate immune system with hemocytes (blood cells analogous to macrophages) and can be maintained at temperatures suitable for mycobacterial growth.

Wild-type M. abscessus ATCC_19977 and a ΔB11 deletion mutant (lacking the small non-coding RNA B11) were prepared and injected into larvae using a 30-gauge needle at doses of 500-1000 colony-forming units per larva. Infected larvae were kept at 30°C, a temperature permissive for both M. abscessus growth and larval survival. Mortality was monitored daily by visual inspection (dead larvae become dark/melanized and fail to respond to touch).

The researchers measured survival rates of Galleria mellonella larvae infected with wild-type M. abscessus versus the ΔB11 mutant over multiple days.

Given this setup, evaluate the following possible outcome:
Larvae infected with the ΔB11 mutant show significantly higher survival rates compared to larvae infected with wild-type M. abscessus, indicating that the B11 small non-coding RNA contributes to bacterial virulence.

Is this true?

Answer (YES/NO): NO